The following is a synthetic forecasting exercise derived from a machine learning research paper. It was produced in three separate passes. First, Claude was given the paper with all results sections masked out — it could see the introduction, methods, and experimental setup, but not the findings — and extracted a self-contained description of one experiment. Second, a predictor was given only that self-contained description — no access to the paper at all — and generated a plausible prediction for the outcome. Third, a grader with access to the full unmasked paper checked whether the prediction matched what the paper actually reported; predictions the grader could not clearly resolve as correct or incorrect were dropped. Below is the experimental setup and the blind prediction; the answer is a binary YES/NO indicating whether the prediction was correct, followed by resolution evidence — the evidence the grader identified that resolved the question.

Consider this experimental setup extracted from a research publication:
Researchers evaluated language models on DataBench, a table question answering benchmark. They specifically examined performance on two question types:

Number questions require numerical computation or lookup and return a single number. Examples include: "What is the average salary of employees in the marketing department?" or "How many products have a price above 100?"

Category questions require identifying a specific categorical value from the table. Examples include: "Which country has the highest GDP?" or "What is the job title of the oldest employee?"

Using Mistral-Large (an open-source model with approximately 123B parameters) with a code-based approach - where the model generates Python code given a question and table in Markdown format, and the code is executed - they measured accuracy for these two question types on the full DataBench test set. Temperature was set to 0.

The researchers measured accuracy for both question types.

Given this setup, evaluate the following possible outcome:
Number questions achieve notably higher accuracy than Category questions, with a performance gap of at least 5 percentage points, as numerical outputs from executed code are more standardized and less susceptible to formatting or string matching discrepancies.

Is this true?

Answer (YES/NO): YES